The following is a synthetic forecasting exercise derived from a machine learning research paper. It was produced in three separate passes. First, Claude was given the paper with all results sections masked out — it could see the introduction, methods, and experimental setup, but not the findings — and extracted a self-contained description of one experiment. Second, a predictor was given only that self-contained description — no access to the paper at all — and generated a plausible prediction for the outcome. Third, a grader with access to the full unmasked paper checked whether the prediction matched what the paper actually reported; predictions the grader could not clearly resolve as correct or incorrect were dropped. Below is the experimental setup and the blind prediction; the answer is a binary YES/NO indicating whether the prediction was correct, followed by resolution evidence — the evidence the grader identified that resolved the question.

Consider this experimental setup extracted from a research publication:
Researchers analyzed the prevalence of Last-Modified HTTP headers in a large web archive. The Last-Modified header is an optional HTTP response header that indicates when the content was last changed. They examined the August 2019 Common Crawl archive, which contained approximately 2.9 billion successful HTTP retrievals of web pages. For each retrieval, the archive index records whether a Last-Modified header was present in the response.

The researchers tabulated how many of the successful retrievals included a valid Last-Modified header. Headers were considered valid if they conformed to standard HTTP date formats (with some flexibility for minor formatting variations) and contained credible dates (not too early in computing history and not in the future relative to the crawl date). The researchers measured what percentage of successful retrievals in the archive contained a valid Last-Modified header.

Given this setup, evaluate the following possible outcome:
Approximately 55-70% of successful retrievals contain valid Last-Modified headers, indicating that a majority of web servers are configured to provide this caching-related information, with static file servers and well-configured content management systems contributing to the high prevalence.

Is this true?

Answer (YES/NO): NO